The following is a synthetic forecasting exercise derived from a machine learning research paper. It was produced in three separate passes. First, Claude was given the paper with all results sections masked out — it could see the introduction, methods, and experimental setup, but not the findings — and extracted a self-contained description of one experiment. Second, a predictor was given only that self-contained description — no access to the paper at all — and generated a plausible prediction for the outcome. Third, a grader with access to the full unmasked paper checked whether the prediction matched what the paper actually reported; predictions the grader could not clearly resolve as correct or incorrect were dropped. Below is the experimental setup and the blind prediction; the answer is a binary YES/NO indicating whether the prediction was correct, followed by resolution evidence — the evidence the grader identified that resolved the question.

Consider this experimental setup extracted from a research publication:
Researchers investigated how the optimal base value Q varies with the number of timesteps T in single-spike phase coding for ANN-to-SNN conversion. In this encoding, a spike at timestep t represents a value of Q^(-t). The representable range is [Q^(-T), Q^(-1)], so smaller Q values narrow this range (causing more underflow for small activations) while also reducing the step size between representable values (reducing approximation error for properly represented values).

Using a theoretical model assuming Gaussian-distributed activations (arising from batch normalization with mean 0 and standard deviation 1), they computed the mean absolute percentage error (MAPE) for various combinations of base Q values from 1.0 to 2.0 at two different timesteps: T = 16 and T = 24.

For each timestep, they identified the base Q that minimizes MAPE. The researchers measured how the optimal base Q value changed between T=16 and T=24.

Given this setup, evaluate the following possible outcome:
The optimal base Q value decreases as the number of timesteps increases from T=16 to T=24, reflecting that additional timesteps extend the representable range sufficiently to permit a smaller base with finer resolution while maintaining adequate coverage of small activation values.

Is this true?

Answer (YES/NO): YES